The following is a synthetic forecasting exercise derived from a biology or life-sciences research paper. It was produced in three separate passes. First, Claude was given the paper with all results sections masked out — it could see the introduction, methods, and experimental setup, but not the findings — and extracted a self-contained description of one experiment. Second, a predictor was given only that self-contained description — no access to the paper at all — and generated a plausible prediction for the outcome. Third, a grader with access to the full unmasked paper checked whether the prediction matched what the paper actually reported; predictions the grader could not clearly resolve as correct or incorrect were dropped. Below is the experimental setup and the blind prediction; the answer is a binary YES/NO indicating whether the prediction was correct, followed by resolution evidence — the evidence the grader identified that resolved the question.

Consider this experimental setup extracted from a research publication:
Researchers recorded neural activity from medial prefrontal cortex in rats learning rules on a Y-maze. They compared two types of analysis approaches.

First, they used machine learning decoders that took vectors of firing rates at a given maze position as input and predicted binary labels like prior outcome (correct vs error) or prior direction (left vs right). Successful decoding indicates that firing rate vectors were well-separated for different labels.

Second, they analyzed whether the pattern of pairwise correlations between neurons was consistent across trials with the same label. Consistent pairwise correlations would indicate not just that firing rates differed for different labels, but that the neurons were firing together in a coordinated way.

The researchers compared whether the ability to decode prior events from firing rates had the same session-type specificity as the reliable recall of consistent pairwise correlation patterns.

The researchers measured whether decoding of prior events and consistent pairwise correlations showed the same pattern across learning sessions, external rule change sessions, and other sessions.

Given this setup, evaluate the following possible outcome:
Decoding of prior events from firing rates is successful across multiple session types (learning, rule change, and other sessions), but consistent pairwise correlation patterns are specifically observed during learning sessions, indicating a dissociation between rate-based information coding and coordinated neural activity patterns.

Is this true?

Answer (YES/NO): YES